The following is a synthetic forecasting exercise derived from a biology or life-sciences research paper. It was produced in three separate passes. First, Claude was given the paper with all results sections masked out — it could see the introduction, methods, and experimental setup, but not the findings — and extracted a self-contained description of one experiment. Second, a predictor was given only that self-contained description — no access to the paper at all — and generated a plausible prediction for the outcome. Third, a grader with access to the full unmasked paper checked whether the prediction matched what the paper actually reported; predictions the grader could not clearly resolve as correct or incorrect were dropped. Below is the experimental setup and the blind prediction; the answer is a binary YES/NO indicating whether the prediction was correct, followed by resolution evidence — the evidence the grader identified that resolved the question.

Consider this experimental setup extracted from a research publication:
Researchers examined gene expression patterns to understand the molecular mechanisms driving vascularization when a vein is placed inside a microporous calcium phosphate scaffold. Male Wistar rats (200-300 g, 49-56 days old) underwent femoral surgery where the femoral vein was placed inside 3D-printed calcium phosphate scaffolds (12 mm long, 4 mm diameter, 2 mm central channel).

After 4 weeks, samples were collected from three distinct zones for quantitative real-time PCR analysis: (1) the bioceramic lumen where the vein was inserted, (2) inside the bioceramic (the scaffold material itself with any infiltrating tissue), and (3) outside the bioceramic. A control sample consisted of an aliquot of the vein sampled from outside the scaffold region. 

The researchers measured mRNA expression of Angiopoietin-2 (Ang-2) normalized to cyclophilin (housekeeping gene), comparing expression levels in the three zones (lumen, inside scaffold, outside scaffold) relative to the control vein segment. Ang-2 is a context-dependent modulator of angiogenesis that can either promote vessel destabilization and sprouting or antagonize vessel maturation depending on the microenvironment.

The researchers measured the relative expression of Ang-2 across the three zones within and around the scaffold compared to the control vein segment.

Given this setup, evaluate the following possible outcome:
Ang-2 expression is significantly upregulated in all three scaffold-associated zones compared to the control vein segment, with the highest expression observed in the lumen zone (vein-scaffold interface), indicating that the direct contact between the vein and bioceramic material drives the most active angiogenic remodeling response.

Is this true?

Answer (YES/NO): NO